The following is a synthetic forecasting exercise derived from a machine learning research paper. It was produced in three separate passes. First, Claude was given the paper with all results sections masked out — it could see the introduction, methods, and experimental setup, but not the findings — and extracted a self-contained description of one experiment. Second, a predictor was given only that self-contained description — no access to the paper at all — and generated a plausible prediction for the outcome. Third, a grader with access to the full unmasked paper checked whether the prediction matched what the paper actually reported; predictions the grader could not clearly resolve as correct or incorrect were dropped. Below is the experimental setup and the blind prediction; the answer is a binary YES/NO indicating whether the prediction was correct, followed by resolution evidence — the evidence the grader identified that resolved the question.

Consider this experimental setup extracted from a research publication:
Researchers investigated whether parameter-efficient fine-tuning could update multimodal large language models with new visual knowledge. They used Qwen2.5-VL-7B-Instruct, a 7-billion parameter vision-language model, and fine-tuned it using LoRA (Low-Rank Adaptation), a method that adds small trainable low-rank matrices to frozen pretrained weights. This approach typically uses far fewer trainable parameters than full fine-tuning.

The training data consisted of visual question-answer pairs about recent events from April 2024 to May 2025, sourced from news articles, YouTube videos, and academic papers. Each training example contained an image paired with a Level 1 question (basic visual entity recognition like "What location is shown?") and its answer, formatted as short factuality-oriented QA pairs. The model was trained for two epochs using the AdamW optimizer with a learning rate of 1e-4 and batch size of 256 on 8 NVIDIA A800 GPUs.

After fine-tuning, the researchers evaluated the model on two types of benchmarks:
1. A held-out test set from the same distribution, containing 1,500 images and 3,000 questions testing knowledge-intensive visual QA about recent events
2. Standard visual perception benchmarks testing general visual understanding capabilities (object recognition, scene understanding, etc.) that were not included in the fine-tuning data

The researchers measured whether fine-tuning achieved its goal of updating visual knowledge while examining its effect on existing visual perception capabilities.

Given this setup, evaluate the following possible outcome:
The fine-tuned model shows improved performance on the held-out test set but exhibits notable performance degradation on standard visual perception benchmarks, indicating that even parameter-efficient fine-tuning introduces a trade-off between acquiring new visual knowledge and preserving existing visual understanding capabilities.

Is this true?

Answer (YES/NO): YES